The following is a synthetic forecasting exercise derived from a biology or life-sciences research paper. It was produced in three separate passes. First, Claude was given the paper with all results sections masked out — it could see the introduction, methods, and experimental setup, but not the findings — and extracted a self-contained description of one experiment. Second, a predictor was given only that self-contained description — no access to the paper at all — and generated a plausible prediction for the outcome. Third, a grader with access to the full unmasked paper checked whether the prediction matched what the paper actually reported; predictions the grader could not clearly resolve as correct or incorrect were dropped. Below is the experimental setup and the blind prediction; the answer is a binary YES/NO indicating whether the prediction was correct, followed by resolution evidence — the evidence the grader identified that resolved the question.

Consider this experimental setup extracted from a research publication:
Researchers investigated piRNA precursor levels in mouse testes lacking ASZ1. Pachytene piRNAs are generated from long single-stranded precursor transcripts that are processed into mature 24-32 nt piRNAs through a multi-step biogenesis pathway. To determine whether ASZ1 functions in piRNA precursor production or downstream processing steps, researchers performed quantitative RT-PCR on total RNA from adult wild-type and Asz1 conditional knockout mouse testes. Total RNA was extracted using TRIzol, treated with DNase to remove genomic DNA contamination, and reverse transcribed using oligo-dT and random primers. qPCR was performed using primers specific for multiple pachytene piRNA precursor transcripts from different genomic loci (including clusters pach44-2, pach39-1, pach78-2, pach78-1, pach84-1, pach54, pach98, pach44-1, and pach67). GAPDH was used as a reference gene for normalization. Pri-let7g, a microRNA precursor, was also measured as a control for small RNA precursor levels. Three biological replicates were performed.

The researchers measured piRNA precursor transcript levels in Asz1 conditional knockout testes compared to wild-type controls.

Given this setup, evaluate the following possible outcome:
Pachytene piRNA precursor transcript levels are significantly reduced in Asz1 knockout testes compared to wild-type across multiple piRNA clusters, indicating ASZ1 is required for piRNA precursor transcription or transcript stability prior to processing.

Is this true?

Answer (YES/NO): NO